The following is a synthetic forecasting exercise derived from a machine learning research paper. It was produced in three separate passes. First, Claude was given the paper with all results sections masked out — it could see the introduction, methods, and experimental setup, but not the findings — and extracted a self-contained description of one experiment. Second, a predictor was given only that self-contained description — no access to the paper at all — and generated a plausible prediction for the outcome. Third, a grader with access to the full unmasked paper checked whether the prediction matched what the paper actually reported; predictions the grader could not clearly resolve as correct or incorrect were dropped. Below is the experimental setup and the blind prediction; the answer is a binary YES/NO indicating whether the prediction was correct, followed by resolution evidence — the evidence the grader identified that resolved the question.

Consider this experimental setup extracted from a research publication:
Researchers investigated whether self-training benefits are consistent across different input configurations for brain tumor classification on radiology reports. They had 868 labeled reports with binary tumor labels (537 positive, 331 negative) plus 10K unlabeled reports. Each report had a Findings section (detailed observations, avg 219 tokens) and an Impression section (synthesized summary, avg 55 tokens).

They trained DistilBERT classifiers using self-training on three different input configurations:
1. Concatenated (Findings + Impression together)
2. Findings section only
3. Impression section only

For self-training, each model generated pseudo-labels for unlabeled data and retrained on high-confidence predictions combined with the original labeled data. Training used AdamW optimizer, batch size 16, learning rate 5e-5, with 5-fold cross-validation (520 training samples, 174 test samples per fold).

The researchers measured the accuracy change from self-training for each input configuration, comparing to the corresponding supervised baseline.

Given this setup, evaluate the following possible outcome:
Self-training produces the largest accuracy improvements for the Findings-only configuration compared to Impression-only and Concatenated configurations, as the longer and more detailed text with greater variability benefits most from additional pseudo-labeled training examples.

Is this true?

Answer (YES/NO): NO